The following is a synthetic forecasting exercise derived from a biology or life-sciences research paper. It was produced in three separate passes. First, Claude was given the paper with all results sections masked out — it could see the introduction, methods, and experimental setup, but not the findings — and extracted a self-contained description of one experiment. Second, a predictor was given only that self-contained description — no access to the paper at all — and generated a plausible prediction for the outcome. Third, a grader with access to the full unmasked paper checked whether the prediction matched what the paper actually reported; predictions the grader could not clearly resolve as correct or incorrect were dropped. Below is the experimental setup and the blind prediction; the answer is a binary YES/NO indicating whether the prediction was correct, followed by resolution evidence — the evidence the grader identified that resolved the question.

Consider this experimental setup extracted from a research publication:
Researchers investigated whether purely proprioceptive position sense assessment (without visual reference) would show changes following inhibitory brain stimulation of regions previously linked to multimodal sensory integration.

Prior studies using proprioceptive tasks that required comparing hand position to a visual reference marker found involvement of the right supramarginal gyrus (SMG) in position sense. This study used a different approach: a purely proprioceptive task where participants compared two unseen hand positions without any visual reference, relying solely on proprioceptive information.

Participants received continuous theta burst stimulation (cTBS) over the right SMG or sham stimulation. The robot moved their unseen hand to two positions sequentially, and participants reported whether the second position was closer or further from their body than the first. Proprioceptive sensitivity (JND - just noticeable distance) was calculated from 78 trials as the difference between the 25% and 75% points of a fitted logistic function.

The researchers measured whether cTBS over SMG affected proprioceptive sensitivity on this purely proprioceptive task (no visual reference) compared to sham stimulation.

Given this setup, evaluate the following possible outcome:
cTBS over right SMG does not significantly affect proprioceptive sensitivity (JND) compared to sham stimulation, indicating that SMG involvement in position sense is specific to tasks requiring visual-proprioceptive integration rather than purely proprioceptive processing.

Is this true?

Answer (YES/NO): YES